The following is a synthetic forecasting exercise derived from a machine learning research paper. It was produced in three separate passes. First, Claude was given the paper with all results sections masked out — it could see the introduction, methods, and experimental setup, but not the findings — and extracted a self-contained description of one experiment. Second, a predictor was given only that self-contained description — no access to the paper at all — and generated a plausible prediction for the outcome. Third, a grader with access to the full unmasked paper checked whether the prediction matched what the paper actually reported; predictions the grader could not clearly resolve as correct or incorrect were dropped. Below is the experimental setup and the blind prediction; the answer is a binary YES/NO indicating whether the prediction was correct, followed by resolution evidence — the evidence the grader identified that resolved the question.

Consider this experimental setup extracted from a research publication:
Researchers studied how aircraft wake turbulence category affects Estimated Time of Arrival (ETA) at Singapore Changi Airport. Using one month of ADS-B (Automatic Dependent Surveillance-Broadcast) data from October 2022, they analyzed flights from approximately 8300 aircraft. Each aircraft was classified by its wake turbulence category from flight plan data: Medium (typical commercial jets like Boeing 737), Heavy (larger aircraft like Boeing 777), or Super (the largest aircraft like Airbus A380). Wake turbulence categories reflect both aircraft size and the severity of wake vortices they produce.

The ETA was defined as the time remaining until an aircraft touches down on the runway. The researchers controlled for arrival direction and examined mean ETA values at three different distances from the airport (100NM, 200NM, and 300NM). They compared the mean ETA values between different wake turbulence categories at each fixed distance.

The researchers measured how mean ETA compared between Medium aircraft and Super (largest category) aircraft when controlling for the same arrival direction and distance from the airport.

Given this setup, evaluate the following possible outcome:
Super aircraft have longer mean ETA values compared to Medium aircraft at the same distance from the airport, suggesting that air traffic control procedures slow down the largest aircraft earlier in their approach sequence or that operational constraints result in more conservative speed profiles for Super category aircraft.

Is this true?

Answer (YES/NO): NO